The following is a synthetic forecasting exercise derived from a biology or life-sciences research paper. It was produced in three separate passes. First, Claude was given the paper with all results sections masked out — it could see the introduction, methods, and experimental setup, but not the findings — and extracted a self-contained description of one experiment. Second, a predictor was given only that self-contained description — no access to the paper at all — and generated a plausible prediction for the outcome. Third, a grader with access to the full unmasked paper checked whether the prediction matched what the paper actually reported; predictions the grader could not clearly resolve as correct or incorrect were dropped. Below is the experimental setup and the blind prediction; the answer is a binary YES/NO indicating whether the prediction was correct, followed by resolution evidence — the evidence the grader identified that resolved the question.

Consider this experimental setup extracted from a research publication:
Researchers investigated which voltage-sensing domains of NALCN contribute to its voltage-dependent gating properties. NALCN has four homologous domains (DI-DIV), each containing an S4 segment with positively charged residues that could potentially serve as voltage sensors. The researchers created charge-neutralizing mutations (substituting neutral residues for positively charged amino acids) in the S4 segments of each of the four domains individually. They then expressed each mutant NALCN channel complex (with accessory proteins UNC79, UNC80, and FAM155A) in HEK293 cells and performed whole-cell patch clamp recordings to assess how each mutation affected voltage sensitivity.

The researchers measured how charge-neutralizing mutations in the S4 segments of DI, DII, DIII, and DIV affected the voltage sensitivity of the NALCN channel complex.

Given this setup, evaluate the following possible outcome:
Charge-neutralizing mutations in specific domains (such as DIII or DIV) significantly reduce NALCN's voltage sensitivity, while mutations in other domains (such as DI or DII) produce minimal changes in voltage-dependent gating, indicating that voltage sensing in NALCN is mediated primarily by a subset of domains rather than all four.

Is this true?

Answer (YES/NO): NO